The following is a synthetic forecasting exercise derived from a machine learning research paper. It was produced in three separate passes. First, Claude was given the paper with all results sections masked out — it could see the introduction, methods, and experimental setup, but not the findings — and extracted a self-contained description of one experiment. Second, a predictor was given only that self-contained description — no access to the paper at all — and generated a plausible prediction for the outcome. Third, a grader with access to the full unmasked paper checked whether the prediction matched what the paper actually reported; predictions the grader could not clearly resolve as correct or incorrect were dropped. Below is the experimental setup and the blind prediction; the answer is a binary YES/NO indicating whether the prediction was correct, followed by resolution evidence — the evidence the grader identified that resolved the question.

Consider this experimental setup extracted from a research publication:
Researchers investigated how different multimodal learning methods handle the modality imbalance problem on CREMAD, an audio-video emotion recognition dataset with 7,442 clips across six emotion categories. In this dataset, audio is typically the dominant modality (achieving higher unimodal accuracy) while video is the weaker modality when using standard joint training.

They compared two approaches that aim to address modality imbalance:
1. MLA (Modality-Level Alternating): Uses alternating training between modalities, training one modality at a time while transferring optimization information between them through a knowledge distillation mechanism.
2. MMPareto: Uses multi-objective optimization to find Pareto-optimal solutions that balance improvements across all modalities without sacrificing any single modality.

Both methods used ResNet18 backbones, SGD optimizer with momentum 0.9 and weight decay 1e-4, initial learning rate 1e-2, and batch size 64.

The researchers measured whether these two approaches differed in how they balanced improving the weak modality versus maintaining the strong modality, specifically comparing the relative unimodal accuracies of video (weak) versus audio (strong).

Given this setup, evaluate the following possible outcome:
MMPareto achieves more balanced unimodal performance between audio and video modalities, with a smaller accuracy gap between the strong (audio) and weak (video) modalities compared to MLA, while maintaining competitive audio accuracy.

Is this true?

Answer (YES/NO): NO